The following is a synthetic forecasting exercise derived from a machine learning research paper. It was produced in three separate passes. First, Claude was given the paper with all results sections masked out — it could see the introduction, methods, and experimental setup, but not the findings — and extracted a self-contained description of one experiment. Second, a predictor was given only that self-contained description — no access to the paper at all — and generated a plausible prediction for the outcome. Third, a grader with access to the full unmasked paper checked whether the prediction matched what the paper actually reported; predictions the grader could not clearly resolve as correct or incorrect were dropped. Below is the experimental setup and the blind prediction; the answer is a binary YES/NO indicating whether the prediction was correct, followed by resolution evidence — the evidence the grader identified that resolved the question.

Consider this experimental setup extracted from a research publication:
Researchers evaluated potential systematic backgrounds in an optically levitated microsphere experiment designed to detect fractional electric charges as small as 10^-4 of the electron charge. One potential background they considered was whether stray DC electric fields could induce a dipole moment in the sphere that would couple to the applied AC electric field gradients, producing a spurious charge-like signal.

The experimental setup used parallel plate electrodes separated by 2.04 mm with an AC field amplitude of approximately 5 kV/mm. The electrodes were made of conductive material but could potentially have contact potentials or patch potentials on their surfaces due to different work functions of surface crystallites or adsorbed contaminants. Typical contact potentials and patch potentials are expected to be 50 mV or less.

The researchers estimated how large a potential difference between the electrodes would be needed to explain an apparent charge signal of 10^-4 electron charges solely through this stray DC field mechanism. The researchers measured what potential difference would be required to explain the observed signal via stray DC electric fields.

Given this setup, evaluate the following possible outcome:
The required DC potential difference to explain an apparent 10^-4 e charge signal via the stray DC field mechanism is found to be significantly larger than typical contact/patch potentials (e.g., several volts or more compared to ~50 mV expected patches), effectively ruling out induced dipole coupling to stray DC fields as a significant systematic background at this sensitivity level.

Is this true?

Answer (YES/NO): YES